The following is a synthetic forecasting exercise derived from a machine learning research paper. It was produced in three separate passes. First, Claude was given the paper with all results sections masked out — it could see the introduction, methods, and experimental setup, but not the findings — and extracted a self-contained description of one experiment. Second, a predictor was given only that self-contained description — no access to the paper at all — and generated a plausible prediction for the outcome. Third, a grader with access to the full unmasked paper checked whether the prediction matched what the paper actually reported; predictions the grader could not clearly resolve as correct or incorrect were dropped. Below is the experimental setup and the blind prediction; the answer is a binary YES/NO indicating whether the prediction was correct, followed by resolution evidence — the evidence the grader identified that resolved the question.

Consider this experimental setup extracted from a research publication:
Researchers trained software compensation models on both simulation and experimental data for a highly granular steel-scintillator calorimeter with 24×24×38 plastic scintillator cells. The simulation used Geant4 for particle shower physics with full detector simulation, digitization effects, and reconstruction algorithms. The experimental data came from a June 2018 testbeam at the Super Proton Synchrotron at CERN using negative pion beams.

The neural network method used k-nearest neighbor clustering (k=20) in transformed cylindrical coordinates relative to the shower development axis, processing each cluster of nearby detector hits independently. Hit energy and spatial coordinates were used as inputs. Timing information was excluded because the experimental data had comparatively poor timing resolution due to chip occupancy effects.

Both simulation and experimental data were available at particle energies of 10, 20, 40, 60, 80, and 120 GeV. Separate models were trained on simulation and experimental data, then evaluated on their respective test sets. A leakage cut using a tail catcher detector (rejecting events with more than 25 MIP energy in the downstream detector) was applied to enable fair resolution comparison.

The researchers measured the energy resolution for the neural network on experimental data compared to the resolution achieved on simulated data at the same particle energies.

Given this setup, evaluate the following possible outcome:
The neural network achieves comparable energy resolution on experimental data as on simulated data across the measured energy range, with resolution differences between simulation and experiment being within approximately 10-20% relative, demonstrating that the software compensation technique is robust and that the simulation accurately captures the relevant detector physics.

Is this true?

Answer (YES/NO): YES